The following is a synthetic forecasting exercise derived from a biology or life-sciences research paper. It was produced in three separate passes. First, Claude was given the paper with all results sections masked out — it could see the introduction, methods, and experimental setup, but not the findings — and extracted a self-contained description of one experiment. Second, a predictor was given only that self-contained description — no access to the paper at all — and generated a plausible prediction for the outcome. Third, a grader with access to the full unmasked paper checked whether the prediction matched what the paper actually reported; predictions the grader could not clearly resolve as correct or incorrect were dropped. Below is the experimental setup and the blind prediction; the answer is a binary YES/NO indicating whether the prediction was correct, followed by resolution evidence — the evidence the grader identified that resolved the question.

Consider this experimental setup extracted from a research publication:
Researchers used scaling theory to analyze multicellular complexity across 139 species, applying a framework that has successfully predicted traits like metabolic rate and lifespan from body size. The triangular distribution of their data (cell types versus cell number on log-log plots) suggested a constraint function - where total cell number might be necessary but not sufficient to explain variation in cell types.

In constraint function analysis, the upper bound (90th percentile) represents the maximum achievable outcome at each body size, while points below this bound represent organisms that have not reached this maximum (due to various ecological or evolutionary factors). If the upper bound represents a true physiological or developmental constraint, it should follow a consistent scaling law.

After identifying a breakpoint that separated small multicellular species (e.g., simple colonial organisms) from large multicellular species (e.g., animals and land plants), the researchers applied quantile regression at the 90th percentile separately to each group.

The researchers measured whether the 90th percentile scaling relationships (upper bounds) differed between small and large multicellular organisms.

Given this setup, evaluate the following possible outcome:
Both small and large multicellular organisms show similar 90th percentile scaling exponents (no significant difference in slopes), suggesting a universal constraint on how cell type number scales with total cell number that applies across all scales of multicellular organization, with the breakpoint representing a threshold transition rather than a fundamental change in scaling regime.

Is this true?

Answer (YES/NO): NO